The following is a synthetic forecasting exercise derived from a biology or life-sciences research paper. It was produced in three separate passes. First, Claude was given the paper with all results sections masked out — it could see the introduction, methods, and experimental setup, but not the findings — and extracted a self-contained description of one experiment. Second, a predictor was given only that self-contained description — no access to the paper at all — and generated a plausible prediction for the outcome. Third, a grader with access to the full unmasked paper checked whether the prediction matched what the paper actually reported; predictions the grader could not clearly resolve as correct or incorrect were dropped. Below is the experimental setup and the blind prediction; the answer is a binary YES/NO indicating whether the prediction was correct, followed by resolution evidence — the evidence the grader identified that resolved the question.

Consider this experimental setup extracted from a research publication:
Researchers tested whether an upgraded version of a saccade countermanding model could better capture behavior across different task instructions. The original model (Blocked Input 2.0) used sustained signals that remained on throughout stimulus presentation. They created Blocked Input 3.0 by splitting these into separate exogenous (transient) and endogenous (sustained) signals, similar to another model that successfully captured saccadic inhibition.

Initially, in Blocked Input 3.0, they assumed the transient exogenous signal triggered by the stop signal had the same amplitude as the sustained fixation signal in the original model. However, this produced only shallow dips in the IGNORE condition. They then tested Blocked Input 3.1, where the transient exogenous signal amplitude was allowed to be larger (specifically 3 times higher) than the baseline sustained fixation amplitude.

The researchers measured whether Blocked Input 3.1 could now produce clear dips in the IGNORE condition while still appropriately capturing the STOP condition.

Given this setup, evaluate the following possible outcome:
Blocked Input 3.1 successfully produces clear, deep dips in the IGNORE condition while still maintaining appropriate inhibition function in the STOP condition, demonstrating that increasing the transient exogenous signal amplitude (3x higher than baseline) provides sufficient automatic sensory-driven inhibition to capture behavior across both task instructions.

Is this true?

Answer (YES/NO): YES